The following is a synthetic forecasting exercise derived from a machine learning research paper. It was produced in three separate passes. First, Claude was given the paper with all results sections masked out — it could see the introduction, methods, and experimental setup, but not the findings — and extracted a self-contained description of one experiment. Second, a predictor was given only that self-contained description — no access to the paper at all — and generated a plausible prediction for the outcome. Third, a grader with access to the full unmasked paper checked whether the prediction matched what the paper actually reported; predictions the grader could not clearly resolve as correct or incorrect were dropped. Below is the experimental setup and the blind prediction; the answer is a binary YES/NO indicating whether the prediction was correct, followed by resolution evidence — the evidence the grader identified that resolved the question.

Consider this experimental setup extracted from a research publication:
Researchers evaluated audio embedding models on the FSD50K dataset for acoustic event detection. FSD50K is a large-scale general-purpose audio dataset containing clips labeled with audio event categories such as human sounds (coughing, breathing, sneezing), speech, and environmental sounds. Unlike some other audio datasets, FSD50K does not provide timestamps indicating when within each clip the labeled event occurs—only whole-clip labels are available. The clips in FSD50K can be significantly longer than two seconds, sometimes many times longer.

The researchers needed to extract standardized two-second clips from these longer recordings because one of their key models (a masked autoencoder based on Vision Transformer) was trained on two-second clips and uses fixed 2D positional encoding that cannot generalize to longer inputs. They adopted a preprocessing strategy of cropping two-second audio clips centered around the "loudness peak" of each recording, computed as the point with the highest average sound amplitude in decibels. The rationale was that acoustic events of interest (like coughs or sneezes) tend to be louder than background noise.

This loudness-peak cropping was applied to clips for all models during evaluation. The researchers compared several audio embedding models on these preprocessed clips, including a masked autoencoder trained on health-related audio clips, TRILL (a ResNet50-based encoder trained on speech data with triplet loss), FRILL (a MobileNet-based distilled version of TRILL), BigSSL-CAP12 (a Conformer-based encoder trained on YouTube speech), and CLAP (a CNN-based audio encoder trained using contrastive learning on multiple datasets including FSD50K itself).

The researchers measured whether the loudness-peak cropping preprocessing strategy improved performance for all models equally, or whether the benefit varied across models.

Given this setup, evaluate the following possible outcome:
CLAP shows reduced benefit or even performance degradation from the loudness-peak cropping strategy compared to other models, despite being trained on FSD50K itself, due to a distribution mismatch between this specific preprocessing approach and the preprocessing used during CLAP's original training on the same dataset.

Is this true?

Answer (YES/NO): NO